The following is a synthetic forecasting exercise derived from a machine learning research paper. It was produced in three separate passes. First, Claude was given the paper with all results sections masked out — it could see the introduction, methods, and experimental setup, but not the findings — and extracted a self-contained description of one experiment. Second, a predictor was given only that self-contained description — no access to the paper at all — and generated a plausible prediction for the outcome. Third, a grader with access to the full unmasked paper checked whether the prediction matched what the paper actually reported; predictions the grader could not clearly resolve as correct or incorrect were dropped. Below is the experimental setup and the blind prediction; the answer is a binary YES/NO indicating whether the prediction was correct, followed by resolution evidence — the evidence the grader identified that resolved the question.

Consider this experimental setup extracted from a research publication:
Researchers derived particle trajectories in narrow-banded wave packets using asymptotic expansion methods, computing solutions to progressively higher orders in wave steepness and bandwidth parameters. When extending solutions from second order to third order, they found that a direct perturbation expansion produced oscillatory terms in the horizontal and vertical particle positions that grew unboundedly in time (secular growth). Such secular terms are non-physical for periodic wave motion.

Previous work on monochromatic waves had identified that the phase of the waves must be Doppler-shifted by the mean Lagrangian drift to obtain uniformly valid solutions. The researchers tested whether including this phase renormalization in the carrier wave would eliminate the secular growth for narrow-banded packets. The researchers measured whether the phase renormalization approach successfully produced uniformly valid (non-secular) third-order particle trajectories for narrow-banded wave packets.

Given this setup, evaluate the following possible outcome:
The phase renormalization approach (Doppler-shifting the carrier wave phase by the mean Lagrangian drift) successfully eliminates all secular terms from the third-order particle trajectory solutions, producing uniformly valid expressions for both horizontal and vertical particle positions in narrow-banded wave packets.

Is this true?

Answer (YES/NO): YES